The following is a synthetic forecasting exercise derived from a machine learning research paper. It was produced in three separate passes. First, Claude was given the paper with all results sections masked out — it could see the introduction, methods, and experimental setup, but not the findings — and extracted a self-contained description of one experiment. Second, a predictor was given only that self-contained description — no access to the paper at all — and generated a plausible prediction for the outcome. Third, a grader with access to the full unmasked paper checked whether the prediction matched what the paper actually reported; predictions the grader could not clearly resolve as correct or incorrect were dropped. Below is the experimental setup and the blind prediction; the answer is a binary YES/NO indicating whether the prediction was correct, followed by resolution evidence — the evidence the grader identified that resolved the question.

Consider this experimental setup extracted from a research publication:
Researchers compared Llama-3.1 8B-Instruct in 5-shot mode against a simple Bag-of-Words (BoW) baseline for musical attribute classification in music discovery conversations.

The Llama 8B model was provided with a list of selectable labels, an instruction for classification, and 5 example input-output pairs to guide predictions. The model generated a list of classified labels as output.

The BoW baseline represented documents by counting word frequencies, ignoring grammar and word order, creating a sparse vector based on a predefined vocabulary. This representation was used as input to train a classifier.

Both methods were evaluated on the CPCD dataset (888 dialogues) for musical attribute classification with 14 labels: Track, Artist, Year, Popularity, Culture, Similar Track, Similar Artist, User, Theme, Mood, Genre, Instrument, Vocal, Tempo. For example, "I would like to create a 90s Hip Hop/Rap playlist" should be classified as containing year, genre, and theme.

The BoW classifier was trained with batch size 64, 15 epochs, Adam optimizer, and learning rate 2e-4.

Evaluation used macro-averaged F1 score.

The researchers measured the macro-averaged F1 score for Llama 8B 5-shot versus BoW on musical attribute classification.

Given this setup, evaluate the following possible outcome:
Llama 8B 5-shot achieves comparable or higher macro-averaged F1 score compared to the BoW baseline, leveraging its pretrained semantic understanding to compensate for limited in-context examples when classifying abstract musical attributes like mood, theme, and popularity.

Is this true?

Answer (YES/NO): NO